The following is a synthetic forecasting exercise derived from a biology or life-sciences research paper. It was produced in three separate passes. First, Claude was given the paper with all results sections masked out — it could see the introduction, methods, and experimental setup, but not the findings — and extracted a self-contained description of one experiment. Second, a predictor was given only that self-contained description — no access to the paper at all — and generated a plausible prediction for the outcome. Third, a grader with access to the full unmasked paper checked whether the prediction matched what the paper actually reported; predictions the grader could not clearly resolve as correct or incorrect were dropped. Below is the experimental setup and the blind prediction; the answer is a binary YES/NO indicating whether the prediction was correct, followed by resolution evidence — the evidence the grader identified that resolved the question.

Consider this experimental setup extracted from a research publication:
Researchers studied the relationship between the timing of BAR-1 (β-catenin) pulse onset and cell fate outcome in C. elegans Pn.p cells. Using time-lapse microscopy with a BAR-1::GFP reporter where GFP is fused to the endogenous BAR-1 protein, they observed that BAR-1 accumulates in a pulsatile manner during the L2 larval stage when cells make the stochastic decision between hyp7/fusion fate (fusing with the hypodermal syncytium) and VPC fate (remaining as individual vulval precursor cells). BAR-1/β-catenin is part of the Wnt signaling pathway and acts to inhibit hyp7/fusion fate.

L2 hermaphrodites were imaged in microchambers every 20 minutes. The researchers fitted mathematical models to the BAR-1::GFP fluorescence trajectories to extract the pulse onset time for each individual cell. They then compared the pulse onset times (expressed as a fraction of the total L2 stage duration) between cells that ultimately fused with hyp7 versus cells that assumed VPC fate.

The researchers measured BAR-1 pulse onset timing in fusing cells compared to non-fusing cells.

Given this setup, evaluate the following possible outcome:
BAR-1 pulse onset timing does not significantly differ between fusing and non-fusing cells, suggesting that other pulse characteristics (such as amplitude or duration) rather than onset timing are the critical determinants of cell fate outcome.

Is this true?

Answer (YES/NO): NO